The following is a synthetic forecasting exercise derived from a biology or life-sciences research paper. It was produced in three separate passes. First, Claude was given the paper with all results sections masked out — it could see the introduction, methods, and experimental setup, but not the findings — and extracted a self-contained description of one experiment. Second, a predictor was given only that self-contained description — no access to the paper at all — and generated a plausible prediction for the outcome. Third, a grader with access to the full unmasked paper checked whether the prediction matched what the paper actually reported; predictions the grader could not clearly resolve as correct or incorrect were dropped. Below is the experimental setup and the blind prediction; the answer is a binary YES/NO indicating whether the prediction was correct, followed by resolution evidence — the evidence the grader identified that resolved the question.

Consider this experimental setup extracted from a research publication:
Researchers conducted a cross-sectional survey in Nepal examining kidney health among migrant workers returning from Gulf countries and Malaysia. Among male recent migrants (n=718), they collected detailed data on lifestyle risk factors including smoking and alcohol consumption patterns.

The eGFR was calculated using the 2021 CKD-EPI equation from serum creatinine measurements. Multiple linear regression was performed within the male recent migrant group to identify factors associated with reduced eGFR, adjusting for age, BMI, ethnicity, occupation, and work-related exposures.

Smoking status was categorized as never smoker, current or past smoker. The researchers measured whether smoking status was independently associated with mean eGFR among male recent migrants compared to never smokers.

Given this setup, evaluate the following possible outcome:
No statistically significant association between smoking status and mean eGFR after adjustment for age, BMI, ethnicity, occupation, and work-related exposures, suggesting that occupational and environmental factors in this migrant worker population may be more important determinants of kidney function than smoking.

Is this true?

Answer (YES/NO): NO